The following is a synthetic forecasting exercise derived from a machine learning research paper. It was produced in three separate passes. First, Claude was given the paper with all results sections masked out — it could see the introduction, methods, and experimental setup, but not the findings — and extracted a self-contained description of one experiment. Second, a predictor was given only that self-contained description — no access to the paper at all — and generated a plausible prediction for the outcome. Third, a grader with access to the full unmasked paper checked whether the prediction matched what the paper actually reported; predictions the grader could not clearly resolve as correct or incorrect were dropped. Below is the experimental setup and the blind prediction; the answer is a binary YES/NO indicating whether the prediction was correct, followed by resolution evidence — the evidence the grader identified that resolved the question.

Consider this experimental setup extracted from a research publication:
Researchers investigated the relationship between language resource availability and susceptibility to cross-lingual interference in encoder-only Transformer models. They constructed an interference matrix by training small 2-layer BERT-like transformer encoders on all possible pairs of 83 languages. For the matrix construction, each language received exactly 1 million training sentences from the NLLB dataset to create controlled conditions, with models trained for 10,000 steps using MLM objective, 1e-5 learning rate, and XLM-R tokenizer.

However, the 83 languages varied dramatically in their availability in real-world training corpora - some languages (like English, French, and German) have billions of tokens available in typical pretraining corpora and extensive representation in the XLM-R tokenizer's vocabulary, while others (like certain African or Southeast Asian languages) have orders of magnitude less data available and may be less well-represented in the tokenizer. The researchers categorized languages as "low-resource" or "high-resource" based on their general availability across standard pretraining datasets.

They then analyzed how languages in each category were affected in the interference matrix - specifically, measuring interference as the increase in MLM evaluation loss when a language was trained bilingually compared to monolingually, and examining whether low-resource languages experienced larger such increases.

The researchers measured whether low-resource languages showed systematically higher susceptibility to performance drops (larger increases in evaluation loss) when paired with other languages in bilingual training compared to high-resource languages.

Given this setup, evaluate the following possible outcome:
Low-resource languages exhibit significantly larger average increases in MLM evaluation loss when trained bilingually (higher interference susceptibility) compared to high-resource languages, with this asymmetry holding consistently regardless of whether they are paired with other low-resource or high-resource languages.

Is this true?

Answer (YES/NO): YES